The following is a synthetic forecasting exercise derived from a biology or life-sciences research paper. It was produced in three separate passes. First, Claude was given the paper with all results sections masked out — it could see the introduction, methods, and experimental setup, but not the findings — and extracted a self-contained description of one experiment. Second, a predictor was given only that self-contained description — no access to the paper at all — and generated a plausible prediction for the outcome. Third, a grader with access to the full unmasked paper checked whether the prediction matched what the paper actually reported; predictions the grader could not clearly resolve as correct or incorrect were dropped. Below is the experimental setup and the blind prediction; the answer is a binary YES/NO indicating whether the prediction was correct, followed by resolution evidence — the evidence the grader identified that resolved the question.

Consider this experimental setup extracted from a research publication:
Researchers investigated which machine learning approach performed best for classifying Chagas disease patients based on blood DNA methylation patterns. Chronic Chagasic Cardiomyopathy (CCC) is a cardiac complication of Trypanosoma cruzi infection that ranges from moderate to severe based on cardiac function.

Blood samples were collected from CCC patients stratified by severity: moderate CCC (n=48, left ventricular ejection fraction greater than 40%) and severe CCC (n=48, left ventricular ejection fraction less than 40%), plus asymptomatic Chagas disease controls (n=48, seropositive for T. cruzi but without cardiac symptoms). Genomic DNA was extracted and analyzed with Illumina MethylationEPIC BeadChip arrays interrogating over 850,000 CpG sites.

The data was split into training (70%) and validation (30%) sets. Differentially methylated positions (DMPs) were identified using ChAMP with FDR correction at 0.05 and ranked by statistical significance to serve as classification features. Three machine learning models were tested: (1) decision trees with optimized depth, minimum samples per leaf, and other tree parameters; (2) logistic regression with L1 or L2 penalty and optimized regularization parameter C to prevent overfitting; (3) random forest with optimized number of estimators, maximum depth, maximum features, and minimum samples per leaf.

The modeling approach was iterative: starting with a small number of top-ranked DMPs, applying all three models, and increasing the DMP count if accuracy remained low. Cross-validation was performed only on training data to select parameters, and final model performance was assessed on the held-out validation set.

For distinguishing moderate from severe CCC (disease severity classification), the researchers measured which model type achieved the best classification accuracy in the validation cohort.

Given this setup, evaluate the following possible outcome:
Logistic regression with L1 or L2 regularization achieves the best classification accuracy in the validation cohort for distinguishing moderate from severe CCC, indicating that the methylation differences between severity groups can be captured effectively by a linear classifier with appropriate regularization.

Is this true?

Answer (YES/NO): NO